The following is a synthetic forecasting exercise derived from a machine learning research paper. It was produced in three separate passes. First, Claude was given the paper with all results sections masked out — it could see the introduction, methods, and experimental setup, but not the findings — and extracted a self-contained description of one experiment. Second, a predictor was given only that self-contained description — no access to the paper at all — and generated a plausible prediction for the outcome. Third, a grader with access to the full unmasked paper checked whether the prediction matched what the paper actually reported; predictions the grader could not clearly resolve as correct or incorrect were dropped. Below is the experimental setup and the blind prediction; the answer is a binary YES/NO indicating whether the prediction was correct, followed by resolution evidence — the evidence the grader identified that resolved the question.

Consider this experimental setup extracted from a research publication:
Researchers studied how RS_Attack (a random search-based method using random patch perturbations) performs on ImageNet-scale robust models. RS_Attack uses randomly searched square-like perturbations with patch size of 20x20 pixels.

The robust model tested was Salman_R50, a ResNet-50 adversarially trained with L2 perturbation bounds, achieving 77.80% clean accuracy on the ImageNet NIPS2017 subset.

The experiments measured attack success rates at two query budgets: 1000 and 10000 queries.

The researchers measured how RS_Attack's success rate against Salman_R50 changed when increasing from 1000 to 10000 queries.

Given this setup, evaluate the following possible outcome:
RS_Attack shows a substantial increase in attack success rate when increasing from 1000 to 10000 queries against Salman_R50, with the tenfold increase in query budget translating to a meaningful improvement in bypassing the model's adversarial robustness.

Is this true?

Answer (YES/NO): YES